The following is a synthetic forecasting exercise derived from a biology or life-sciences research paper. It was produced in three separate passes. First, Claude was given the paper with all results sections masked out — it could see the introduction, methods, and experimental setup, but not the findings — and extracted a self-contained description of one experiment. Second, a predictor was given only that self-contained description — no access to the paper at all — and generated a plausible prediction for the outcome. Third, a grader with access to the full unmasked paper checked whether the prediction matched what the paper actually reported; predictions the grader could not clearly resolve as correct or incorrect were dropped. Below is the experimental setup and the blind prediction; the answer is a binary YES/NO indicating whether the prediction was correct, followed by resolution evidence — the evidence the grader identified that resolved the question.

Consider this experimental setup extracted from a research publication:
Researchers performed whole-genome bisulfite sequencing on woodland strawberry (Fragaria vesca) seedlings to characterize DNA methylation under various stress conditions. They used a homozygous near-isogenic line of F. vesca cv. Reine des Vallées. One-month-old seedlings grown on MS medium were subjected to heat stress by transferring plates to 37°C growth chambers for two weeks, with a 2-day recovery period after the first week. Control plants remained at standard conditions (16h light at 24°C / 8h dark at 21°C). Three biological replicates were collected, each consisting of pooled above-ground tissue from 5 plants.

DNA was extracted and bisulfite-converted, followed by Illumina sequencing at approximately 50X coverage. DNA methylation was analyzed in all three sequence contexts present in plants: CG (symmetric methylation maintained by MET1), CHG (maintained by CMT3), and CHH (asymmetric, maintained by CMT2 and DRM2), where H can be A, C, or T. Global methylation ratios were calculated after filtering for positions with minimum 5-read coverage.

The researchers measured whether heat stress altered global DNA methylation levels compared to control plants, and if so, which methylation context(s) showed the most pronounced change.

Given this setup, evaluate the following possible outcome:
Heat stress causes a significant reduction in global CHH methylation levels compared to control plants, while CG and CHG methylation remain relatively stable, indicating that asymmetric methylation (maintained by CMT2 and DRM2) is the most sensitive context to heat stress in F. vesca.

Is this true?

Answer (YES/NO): NO